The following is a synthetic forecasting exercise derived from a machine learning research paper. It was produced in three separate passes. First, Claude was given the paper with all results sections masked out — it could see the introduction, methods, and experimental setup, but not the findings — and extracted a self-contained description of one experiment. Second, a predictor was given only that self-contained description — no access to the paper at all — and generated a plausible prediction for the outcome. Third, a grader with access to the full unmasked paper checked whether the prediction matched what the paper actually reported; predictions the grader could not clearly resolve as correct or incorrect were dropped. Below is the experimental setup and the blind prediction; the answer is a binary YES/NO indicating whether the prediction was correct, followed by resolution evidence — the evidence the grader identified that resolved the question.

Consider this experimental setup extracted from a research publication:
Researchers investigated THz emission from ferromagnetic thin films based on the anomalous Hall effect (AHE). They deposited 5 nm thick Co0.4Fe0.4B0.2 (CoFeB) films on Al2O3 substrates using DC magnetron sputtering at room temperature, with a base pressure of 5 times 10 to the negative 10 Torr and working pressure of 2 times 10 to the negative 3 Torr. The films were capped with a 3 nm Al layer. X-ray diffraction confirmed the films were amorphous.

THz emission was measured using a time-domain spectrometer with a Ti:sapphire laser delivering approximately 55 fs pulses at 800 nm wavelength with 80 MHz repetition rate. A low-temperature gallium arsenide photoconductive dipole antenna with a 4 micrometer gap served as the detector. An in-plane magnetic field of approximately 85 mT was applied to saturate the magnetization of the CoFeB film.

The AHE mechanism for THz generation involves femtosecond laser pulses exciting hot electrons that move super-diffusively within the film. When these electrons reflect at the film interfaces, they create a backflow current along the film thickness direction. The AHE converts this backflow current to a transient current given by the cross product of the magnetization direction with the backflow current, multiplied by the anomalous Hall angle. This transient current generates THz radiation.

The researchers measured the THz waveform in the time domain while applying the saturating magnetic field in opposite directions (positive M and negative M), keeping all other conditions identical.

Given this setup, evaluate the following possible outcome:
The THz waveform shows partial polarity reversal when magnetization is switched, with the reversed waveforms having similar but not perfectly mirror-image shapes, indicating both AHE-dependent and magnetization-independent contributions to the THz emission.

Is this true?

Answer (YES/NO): NO